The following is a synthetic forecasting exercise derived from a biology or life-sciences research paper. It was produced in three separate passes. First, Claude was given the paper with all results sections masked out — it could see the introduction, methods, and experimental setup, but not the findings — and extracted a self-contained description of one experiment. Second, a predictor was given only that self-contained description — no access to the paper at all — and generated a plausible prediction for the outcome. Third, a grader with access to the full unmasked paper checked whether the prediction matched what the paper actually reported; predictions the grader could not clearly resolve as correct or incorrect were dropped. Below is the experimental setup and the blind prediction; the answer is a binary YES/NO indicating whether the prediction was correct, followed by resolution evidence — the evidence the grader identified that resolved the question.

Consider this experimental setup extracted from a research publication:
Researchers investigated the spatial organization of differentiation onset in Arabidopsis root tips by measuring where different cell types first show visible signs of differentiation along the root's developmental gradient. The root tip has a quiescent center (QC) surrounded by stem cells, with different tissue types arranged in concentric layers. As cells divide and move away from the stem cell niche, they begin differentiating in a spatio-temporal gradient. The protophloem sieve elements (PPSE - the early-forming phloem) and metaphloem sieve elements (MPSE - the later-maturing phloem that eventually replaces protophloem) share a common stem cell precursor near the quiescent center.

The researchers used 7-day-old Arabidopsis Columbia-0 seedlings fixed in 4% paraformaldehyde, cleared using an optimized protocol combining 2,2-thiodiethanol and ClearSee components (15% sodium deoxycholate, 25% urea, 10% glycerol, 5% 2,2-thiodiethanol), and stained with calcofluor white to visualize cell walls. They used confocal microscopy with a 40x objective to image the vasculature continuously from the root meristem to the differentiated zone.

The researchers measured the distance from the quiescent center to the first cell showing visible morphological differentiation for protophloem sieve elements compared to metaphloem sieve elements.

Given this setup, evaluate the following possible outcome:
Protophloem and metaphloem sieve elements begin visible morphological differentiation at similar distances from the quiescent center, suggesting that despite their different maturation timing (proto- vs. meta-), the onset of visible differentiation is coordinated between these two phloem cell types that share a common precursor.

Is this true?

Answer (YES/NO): NO